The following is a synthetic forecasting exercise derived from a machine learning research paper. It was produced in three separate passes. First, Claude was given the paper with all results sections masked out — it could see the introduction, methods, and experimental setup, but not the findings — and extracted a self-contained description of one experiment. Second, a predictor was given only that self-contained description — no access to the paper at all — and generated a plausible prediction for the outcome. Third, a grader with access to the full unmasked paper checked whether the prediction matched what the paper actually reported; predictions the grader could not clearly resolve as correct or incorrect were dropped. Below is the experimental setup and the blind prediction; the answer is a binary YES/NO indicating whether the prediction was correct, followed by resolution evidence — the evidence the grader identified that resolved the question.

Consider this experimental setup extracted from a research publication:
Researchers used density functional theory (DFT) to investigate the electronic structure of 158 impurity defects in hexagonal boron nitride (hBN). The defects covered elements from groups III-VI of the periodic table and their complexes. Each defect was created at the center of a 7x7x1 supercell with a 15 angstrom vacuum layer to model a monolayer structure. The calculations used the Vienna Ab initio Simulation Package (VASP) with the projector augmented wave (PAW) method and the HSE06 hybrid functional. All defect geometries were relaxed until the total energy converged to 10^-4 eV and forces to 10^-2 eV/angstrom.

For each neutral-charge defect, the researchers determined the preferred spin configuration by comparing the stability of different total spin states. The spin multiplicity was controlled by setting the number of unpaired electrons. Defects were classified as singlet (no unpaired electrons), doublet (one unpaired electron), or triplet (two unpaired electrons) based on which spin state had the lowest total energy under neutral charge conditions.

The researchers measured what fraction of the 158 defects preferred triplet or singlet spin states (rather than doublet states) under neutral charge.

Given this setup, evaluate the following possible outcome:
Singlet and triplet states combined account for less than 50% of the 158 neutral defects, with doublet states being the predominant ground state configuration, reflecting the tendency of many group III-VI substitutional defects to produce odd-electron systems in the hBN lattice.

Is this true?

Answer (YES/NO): NO